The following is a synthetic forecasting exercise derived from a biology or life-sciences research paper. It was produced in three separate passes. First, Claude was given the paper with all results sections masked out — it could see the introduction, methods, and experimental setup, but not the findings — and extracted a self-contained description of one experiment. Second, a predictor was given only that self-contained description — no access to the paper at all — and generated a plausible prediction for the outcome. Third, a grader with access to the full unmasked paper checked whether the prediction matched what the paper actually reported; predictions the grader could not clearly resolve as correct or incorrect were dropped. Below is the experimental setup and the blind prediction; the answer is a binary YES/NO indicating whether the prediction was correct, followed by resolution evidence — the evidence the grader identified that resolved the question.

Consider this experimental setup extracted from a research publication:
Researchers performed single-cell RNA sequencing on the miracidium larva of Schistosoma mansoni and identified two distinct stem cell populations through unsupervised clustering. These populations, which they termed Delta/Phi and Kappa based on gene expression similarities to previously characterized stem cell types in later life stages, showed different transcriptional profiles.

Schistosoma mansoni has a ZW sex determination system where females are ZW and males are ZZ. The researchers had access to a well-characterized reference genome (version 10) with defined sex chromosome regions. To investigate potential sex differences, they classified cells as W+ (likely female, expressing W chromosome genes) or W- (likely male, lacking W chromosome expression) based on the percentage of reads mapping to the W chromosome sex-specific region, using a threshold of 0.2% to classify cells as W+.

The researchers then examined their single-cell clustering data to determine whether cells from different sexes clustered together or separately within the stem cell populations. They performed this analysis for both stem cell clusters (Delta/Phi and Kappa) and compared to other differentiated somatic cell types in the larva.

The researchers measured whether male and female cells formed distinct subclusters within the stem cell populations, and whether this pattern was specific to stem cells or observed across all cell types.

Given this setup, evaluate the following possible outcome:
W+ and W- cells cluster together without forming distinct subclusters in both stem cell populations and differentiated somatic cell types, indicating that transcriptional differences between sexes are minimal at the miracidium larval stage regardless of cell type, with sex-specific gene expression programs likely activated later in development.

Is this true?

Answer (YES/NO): NO